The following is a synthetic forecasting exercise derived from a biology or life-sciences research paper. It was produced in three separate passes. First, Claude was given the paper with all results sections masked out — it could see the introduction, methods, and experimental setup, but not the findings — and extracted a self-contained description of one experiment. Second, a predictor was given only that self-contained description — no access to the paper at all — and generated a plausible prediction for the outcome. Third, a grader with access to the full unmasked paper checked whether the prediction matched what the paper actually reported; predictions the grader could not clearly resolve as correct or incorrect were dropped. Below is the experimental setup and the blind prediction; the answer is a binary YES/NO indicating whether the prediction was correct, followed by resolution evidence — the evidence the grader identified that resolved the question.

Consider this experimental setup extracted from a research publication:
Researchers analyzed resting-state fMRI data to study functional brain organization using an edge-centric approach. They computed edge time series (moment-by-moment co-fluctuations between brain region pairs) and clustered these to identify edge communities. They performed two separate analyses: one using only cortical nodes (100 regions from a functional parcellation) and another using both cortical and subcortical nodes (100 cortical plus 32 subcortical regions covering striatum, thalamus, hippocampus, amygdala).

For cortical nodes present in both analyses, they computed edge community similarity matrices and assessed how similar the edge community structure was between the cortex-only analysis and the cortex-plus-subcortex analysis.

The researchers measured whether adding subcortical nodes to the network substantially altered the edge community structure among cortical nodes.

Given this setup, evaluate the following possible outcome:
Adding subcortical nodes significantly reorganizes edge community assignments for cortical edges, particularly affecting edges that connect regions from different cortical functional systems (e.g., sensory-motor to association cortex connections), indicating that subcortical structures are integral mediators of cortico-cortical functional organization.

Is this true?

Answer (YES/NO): NO